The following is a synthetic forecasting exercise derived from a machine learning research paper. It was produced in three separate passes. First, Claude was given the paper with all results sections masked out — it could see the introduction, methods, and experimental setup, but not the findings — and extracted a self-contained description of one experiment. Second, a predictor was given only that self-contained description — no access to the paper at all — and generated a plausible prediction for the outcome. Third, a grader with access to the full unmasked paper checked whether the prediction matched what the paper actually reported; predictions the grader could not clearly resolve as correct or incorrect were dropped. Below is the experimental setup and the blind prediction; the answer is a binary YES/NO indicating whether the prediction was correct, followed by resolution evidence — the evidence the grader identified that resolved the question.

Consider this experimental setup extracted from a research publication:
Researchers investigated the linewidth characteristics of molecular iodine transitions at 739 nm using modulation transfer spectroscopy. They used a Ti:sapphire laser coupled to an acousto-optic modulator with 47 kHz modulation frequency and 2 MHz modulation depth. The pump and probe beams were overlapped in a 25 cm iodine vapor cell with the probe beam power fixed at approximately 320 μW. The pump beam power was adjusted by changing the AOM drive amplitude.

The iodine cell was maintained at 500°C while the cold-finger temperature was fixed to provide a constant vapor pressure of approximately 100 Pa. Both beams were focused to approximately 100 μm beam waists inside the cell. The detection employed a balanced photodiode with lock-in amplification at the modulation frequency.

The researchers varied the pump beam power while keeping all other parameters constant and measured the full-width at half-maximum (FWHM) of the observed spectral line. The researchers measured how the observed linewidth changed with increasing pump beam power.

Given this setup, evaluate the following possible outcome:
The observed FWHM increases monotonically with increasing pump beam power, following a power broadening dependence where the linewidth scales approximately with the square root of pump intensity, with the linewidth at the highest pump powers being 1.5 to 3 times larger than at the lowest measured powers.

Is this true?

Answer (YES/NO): NO